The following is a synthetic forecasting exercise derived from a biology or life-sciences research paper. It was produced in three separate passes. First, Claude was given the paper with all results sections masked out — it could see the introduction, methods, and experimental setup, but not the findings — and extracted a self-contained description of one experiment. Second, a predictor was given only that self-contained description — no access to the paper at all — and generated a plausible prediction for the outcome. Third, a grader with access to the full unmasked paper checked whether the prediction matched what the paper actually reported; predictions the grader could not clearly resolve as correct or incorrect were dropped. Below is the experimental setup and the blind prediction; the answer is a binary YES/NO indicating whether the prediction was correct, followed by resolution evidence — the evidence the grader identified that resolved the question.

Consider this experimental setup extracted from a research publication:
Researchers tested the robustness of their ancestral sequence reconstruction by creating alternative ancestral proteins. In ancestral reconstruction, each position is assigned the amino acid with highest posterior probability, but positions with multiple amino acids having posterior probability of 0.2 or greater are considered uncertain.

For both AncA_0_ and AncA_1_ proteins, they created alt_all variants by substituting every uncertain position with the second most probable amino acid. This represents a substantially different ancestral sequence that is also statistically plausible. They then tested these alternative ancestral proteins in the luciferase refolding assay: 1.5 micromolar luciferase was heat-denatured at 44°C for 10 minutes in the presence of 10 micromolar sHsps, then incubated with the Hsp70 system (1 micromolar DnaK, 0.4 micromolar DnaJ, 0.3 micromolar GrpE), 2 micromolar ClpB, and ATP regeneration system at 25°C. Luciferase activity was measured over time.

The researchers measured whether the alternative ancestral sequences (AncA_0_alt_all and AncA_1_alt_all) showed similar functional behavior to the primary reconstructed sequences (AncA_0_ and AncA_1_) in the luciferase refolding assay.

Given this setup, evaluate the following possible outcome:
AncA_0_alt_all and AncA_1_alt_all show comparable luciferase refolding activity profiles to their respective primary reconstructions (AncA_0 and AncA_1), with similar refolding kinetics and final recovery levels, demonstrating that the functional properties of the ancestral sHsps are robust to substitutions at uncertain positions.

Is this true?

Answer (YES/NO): NO